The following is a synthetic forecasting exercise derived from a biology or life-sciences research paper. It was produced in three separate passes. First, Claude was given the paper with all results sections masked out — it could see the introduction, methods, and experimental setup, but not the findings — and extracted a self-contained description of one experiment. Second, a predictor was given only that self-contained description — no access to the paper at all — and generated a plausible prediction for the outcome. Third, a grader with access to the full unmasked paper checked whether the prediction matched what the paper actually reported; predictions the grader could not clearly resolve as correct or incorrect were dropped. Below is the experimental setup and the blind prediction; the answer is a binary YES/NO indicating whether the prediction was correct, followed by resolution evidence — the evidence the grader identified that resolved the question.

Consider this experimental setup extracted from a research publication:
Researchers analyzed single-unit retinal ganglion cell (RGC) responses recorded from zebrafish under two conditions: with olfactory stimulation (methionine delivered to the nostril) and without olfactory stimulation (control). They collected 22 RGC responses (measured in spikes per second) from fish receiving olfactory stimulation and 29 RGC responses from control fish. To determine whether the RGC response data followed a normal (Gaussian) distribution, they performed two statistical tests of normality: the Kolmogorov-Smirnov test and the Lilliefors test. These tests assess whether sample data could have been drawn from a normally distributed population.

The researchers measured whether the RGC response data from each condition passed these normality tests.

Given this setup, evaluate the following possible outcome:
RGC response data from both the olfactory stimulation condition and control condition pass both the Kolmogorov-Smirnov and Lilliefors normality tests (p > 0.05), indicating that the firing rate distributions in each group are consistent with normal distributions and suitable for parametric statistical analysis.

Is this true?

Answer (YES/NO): NO